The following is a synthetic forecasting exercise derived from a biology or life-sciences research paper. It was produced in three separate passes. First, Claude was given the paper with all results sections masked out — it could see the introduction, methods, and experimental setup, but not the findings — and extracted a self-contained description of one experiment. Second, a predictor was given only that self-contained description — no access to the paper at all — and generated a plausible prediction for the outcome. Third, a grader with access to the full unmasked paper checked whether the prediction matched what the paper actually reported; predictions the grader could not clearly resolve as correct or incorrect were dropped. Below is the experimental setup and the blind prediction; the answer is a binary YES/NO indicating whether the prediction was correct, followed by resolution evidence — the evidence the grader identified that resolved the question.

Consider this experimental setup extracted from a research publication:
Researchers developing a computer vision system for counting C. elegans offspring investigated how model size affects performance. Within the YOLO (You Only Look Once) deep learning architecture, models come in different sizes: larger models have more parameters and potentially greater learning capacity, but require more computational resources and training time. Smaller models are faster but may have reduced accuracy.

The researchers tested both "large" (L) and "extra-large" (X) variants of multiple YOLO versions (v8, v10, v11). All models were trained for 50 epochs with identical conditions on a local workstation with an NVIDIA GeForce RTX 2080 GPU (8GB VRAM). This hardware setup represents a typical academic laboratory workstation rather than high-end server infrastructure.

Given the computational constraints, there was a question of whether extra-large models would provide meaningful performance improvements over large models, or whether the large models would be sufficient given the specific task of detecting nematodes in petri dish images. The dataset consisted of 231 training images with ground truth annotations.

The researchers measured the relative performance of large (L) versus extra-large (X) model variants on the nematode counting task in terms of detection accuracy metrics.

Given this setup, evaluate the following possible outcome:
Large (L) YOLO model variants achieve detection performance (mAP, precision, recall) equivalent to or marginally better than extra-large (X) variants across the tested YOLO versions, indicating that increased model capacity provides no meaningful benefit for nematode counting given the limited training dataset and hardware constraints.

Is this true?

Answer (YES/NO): YES